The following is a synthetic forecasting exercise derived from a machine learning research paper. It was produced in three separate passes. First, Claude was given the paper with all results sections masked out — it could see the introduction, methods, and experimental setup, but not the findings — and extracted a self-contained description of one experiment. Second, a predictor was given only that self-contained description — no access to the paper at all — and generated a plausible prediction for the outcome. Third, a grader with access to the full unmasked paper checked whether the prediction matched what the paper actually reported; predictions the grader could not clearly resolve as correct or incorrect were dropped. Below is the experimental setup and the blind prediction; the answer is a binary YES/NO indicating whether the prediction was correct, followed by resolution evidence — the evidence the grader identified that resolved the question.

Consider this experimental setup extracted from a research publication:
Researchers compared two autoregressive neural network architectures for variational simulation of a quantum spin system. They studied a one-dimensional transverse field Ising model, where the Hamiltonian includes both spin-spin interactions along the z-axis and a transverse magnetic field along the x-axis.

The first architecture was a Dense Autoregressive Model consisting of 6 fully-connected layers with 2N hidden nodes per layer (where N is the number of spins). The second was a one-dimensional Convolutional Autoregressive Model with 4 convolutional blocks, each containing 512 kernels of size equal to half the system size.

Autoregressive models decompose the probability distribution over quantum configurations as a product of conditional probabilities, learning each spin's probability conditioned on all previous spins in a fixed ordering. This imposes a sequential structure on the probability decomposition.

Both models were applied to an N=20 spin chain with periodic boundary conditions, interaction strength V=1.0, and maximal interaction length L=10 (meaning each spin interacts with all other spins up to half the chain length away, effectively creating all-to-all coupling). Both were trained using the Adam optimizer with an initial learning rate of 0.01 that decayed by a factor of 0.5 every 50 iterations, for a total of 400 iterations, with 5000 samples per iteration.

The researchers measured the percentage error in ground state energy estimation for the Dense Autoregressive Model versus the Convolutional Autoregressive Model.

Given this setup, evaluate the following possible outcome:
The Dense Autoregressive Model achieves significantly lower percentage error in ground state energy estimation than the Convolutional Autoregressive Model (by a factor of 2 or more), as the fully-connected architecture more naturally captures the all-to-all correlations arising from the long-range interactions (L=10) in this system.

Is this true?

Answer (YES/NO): NO